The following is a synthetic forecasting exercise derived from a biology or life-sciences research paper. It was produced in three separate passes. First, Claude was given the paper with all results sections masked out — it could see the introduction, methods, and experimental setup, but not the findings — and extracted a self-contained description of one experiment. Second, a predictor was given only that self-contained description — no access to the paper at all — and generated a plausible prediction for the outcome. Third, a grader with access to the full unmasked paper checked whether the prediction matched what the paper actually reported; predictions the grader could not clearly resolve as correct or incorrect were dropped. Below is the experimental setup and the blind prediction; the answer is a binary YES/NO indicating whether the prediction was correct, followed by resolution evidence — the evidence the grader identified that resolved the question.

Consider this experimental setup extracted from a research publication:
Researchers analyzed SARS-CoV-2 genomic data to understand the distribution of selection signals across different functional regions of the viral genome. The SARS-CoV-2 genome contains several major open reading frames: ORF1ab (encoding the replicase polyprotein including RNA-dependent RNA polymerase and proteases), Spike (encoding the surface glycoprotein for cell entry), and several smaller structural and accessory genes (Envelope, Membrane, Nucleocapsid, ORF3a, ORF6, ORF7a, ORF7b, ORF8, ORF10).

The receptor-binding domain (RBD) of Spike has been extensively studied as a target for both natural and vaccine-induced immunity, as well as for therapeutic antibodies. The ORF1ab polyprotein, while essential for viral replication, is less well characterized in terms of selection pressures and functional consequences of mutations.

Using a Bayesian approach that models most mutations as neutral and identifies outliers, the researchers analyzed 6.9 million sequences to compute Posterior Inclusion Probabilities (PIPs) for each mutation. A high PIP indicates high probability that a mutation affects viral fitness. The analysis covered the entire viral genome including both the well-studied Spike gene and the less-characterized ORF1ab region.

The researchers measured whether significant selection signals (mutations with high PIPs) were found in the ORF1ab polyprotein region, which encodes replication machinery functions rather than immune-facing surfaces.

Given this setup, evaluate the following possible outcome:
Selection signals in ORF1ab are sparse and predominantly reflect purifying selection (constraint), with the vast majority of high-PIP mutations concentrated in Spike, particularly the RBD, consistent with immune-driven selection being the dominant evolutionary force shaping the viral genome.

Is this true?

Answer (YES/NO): NO